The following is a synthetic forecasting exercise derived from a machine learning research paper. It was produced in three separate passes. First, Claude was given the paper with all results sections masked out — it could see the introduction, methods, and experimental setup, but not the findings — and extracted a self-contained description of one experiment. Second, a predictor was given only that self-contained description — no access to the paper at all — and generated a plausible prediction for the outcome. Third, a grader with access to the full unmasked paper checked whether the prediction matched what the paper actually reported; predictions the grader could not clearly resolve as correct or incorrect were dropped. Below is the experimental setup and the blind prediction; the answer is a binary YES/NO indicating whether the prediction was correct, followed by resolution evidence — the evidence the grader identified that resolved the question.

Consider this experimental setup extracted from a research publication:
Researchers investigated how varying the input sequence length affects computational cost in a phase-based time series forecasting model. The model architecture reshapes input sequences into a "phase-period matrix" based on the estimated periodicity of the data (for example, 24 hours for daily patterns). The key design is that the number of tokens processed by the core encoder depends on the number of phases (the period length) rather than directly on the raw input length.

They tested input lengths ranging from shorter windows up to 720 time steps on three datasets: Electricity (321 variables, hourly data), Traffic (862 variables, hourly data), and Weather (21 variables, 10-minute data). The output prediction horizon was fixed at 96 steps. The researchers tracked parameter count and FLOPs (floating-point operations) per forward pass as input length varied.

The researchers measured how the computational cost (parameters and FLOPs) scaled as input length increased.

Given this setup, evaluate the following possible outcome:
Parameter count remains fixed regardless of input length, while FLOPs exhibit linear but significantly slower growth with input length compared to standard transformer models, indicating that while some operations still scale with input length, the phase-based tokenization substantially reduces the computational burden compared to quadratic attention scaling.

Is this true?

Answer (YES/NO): NO